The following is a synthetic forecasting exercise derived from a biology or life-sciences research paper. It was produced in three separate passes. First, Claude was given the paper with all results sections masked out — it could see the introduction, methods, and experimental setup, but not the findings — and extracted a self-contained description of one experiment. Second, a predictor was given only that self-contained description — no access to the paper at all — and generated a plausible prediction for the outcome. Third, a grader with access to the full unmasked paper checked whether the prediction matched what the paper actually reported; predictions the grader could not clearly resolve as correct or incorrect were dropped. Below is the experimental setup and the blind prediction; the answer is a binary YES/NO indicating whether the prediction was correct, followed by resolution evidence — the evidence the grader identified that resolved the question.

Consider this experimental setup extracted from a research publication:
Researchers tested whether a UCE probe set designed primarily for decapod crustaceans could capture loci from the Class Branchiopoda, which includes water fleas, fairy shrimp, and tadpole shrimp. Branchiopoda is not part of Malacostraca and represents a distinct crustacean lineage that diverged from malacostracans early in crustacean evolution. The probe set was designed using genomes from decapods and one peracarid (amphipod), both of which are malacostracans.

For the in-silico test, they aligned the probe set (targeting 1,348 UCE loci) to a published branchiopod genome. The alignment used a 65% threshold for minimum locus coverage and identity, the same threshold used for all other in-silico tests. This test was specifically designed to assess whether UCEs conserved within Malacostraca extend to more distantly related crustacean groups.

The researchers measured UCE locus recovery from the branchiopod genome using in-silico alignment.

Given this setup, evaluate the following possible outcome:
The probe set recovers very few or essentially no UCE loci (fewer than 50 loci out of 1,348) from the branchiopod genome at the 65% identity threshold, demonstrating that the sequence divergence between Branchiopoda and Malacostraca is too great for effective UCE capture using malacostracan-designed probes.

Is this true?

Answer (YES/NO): NO